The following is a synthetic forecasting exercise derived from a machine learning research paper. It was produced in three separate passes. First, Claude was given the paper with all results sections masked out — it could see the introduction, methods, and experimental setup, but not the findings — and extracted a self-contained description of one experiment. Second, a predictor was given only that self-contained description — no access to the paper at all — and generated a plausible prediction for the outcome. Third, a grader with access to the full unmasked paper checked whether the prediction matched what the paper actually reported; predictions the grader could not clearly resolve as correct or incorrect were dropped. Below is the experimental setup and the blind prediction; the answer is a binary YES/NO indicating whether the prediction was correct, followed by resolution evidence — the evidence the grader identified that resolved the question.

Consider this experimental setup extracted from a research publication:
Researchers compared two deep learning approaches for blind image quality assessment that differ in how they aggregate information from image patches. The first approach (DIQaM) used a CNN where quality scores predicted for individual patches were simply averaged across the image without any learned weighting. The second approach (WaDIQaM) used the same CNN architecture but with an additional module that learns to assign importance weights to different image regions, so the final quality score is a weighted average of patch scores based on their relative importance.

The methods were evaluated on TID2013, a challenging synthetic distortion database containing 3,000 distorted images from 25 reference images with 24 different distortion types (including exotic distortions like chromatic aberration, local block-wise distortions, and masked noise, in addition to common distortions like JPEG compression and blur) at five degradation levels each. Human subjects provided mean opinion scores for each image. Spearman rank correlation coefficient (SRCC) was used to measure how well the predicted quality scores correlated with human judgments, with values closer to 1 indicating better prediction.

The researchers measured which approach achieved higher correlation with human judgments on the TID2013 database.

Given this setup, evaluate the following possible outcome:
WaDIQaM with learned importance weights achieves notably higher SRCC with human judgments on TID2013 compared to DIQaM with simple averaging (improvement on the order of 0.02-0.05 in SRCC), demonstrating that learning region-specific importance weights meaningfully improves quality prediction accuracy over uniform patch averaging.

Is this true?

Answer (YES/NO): NO